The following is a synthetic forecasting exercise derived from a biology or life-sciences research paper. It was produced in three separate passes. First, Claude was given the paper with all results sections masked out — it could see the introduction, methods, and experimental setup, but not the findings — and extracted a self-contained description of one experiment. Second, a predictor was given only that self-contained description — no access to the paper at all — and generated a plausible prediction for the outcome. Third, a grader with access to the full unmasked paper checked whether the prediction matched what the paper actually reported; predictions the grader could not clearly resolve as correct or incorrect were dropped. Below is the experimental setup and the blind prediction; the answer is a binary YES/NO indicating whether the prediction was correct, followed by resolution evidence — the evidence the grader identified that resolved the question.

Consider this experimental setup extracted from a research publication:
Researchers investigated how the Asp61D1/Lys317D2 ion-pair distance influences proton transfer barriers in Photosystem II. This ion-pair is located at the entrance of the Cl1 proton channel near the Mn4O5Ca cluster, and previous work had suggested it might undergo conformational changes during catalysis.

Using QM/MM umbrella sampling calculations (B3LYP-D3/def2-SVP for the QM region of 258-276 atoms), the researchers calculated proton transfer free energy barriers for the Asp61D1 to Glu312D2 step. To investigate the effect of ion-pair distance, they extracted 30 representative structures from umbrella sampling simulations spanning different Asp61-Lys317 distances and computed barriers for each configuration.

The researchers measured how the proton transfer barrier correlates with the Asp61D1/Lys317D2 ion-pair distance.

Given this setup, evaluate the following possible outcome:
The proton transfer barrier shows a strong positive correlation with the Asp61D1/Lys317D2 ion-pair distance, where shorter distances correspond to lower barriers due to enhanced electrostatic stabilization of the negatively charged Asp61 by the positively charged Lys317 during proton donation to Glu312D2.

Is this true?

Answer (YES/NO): NO